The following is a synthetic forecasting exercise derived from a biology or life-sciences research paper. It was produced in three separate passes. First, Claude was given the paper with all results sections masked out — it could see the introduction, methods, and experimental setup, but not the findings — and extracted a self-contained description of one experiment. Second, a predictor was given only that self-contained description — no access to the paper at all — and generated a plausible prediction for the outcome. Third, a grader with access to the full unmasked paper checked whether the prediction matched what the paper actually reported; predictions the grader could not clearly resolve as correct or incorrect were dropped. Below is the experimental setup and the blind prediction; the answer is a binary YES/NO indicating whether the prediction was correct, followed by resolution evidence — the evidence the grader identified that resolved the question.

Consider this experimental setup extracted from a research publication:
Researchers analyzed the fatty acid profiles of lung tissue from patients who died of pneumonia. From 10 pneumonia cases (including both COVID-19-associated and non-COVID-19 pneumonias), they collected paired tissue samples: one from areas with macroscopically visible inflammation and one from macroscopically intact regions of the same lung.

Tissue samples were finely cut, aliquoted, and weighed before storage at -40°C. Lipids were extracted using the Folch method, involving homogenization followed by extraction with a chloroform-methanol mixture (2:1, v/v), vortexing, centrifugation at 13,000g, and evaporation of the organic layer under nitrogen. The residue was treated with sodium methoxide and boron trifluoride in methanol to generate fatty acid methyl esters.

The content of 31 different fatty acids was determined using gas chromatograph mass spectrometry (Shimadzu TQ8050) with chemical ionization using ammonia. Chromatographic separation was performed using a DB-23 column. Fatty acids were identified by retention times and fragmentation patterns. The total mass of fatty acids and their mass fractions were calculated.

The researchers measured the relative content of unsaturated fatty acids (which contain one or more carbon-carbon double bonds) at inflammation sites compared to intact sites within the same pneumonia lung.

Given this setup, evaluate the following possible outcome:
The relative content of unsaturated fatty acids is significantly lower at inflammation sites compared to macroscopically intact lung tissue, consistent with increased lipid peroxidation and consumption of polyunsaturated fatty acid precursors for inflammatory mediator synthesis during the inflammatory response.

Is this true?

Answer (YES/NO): NO